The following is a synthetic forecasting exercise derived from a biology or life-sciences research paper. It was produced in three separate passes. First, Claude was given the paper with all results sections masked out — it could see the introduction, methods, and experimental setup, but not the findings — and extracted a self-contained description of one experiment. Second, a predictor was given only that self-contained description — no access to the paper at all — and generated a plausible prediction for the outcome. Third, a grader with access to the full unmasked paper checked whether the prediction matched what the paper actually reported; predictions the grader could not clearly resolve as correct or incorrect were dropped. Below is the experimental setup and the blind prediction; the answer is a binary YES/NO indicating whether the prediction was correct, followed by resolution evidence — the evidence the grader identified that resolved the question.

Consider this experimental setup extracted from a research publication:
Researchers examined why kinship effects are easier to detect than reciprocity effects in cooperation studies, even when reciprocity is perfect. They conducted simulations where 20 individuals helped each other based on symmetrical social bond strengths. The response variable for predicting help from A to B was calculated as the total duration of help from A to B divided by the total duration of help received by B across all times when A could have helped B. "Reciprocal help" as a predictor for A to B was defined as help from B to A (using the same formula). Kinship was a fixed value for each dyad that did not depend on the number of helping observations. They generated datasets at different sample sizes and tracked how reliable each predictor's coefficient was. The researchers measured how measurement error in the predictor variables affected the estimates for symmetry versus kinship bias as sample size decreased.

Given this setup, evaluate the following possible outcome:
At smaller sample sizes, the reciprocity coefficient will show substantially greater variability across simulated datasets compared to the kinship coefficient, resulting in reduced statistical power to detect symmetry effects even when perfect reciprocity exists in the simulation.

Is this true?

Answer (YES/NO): YES